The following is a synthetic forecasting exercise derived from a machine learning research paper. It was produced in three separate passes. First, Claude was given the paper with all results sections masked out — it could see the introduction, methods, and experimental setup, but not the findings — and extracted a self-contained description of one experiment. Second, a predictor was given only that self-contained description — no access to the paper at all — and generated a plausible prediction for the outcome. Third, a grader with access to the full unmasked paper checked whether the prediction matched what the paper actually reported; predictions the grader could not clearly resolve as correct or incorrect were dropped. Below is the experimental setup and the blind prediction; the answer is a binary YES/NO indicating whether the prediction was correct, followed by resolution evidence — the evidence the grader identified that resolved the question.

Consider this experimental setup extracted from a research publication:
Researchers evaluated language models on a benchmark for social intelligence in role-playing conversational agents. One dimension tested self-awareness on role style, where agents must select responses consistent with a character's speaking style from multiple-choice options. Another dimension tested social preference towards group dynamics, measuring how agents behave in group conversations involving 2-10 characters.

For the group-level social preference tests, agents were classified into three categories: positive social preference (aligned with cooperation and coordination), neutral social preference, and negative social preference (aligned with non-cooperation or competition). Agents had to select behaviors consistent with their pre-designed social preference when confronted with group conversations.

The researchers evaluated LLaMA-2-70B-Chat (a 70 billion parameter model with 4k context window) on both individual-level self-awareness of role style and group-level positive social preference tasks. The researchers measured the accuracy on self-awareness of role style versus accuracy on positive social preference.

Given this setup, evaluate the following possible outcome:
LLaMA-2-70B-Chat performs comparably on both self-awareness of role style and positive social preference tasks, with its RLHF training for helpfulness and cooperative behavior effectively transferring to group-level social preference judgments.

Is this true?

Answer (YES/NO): YES